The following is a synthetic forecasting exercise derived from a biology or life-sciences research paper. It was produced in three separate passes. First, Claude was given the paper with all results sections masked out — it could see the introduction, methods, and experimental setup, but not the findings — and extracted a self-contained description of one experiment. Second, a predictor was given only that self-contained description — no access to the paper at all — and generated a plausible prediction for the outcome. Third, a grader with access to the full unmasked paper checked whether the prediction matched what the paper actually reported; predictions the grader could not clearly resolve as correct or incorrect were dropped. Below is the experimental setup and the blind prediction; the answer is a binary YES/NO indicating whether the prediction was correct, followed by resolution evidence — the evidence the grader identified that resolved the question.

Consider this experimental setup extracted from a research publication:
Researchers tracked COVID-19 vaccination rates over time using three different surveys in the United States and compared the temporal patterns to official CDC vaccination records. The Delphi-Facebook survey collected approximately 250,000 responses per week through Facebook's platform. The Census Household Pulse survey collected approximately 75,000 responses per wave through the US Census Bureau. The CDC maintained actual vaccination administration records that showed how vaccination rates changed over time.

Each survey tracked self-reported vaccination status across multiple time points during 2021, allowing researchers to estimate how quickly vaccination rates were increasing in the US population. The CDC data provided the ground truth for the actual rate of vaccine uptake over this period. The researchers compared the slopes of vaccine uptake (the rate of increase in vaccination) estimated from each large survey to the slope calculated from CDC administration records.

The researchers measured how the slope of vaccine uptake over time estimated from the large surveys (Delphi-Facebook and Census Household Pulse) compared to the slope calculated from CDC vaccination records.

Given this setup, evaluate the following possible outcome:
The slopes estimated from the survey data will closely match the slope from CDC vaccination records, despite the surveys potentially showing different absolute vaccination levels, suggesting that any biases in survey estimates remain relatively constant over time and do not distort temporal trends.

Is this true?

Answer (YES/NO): NO